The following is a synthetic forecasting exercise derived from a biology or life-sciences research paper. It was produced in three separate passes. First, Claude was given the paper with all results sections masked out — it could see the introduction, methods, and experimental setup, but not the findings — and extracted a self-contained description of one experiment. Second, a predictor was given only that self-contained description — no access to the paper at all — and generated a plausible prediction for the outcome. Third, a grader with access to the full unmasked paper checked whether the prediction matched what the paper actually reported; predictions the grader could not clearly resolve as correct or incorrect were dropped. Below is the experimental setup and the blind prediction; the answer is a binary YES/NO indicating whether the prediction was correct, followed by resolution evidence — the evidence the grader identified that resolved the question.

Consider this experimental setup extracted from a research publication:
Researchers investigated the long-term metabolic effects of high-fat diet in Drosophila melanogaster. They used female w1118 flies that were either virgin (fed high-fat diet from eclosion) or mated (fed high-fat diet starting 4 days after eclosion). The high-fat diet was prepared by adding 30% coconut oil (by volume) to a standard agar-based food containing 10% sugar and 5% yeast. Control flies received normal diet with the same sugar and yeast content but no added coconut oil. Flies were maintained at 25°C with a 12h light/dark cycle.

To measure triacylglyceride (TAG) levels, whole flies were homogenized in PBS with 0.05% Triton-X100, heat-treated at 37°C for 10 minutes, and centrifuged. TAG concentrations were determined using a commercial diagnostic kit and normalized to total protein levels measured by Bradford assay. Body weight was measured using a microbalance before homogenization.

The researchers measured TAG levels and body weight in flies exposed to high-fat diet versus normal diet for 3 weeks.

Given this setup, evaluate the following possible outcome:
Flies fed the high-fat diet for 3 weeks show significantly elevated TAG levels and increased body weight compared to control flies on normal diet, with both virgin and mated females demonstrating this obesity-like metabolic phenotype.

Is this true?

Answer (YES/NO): NO